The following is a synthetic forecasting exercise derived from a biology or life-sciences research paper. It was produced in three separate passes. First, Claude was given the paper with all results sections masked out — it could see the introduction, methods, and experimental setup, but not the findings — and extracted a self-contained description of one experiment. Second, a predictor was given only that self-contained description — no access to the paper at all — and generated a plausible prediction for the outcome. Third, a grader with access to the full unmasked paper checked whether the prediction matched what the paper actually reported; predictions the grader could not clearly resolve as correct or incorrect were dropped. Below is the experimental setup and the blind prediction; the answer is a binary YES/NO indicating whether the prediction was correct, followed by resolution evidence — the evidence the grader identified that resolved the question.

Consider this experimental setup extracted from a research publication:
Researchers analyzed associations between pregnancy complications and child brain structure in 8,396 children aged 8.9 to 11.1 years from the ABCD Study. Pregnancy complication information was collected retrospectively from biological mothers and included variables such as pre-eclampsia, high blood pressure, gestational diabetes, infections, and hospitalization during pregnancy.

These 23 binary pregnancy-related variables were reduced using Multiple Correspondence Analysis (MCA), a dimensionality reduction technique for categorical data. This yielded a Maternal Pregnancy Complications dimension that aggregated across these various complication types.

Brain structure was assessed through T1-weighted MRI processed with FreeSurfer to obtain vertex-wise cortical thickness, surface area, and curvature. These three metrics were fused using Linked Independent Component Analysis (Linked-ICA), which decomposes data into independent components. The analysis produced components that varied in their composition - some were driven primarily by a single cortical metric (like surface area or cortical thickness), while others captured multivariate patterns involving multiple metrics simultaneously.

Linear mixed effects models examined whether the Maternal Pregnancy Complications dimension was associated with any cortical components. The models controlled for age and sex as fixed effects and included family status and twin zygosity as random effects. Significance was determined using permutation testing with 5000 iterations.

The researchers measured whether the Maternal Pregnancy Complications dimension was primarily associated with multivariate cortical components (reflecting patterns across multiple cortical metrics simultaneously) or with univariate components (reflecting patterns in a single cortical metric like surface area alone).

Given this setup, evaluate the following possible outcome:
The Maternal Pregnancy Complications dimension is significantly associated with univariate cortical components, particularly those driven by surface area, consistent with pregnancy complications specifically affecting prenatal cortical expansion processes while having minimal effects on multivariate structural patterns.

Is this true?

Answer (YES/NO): YES